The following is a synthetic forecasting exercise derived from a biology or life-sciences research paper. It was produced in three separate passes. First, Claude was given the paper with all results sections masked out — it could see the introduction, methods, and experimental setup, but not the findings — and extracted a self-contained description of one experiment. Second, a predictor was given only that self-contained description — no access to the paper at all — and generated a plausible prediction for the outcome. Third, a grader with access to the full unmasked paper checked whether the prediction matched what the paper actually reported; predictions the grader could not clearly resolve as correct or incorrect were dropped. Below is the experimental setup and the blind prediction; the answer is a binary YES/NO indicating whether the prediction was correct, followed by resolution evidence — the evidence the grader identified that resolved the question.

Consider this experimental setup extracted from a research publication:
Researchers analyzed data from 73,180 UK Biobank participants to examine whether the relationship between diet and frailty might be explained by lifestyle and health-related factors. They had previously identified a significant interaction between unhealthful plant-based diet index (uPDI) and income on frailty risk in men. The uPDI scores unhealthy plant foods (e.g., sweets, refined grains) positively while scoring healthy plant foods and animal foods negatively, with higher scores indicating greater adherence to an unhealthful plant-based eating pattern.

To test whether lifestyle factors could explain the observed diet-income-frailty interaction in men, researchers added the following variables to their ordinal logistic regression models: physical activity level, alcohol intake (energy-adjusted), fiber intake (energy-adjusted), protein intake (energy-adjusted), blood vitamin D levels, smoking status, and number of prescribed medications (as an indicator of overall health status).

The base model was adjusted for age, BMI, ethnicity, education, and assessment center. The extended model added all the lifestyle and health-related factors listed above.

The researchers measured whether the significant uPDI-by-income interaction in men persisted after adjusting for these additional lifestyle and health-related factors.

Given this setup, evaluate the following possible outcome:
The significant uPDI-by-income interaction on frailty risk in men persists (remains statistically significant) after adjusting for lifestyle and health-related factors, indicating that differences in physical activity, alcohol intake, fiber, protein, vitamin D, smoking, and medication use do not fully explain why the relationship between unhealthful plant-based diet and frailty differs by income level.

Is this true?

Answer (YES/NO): YES